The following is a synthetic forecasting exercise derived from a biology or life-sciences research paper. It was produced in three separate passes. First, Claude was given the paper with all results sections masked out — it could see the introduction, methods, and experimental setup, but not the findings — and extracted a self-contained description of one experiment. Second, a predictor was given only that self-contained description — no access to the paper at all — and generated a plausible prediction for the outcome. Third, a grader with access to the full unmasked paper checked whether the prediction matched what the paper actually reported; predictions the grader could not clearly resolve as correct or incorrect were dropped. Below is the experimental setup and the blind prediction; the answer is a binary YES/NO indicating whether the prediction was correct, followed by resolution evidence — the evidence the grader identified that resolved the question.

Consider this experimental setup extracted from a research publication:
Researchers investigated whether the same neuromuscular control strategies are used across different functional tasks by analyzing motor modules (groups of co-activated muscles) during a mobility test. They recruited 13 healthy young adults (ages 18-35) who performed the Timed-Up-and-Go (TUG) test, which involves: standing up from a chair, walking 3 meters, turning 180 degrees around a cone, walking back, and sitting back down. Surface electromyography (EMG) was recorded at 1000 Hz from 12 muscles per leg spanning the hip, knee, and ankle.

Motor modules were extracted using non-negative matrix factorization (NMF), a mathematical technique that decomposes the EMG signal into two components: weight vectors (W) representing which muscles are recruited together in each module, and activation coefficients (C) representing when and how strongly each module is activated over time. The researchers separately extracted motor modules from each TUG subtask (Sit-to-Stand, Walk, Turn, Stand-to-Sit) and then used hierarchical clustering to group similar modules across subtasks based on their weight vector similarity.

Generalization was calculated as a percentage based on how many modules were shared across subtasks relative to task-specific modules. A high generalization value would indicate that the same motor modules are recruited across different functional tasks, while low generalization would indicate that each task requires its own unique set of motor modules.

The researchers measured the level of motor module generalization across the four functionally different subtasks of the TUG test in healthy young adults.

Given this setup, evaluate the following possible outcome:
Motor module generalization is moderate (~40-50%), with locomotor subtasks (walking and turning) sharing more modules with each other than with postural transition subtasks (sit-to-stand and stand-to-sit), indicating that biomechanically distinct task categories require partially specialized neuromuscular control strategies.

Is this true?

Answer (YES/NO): NO